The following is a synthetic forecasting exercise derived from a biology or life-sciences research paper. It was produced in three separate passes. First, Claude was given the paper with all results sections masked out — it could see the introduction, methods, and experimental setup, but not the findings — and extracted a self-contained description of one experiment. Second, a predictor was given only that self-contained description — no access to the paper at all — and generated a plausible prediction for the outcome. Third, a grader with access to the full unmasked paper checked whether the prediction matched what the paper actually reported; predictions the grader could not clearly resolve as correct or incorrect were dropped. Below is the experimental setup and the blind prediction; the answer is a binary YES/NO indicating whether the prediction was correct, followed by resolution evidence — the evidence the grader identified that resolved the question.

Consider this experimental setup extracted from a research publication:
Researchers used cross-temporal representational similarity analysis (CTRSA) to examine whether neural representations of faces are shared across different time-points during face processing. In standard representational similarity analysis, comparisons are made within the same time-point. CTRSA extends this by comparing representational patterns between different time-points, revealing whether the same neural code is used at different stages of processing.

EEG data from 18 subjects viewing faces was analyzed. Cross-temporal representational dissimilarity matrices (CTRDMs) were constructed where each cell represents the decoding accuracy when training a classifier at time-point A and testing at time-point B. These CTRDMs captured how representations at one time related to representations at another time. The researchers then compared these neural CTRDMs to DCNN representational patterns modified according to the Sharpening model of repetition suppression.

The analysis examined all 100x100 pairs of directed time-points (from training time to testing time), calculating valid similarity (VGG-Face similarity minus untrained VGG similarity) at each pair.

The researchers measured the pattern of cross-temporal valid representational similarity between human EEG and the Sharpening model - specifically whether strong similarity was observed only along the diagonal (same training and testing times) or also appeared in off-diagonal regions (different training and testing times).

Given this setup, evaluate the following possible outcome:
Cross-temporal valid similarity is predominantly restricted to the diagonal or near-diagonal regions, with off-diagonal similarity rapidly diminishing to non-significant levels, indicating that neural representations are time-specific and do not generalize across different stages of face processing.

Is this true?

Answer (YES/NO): NO